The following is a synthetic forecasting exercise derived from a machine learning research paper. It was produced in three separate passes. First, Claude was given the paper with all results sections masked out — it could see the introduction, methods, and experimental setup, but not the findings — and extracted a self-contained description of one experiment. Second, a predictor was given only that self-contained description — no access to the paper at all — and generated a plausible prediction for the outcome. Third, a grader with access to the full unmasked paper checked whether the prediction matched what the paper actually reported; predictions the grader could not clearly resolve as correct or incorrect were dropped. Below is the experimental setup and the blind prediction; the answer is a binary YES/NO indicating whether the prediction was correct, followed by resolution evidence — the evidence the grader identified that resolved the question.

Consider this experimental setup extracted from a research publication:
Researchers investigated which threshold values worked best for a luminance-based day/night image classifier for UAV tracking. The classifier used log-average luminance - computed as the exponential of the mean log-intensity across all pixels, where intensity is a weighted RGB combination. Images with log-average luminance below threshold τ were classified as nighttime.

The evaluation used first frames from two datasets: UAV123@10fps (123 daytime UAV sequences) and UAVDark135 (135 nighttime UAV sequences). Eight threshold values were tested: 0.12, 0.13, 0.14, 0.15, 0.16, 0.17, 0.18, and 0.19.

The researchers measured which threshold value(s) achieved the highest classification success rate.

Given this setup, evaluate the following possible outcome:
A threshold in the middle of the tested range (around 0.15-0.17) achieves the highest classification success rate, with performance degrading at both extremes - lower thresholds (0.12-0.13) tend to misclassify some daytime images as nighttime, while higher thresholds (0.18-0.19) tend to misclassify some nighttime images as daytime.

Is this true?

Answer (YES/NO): NO